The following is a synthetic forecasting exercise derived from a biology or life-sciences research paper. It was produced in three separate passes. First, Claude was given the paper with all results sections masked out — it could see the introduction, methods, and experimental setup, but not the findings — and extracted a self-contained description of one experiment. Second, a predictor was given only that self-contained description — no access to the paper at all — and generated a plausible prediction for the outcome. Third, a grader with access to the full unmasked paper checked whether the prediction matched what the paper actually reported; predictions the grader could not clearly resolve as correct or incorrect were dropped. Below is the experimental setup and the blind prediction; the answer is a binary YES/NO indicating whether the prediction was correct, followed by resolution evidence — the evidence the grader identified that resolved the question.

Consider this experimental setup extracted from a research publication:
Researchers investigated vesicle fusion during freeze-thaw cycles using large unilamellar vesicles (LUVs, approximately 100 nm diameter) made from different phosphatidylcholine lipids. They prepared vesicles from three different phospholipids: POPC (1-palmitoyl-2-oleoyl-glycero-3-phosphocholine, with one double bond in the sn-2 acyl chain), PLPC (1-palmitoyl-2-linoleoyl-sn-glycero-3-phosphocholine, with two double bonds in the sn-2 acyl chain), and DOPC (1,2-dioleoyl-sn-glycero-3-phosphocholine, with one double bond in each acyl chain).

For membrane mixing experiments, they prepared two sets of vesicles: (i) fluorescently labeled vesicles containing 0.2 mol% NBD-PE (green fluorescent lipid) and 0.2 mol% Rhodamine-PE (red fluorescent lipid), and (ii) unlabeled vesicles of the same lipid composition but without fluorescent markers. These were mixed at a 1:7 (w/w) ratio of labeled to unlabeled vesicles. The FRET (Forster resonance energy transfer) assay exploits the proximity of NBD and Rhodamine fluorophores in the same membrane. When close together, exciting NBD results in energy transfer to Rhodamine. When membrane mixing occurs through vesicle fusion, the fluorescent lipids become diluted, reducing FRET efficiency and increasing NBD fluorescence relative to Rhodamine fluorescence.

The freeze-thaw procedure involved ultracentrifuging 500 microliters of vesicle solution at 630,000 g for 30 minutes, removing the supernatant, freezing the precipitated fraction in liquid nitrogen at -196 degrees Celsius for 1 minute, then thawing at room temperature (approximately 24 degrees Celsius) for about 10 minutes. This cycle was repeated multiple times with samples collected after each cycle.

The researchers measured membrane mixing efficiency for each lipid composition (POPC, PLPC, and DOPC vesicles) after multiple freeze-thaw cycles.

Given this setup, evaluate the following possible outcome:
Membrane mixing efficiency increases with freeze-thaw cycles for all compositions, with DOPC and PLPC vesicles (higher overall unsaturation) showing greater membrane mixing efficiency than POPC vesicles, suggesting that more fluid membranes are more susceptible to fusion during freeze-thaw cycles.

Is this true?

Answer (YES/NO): YES